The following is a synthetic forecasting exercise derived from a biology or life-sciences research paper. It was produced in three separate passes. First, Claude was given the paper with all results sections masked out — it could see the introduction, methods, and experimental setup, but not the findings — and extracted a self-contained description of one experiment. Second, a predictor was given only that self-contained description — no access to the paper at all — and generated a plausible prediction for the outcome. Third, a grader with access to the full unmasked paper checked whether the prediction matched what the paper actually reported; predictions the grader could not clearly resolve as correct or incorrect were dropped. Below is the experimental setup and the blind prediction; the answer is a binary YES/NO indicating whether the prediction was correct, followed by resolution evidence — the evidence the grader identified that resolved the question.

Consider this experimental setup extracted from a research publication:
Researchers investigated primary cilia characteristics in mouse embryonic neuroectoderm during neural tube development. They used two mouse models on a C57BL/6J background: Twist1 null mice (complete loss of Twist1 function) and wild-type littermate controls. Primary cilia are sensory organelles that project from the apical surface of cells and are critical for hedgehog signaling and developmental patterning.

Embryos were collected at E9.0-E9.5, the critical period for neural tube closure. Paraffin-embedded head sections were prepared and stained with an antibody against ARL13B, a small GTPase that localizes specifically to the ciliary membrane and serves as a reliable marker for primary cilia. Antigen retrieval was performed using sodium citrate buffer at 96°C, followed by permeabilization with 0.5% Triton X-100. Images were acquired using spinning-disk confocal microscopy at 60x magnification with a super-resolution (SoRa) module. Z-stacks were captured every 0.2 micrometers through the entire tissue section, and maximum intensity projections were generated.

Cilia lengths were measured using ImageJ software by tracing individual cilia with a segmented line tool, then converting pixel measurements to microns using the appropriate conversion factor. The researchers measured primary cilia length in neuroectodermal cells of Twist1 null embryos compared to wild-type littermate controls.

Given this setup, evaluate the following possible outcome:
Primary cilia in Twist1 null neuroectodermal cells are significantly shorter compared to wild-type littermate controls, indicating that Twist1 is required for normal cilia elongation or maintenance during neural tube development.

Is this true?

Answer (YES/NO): YES